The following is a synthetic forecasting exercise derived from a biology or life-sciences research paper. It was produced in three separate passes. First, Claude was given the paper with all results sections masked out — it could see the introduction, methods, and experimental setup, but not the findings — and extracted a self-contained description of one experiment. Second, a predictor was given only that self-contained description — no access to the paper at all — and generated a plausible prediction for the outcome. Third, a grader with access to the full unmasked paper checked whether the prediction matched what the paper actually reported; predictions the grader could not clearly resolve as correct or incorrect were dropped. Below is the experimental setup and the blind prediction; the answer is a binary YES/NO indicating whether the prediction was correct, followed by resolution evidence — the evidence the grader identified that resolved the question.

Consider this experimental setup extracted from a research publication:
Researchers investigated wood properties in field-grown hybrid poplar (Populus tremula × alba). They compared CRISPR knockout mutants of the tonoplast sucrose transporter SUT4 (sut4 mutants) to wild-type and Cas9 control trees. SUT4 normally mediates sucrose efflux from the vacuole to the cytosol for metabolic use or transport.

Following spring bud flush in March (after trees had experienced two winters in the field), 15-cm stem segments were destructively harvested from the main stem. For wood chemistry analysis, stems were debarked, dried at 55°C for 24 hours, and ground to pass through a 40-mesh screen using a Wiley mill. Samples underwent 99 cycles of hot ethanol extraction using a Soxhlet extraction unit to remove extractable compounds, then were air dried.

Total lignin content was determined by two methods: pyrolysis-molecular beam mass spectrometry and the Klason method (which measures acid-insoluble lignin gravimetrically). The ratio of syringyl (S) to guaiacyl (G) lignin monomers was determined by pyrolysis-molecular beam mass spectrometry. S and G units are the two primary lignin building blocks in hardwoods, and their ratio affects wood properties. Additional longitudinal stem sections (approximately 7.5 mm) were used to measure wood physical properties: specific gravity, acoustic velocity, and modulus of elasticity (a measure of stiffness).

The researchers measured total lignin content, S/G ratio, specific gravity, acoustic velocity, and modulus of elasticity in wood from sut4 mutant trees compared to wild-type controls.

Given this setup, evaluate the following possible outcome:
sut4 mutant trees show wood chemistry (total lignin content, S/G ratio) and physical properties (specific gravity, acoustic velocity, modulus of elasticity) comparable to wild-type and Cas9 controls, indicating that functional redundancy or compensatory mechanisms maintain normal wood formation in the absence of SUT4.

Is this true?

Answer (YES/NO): NO